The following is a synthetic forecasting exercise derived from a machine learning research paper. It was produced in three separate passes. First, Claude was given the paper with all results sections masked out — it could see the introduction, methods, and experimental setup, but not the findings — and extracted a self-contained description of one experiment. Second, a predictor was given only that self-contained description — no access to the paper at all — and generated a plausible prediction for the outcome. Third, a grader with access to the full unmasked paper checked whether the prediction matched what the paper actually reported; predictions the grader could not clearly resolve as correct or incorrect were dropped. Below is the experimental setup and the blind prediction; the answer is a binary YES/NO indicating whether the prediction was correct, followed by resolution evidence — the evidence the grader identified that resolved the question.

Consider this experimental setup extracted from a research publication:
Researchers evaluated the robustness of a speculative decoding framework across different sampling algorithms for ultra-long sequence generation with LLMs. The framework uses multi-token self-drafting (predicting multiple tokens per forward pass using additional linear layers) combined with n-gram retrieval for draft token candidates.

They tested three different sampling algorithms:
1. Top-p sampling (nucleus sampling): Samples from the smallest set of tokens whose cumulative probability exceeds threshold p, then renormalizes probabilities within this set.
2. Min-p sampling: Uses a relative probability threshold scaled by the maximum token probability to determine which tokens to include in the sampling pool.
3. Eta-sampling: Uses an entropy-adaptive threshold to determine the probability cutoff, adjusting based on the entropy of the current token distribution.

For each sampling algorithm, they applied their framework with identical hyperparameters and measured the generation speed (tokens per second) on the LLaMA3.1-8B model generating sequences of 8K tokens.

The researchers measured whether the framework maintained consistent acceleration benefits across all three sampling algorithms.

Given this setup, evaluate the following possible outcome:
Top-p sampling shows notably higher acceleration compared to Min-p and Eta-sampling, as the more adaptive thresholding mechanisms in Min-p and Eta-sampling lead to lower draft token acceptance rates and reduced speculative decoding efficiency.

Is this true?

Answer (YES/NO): NO